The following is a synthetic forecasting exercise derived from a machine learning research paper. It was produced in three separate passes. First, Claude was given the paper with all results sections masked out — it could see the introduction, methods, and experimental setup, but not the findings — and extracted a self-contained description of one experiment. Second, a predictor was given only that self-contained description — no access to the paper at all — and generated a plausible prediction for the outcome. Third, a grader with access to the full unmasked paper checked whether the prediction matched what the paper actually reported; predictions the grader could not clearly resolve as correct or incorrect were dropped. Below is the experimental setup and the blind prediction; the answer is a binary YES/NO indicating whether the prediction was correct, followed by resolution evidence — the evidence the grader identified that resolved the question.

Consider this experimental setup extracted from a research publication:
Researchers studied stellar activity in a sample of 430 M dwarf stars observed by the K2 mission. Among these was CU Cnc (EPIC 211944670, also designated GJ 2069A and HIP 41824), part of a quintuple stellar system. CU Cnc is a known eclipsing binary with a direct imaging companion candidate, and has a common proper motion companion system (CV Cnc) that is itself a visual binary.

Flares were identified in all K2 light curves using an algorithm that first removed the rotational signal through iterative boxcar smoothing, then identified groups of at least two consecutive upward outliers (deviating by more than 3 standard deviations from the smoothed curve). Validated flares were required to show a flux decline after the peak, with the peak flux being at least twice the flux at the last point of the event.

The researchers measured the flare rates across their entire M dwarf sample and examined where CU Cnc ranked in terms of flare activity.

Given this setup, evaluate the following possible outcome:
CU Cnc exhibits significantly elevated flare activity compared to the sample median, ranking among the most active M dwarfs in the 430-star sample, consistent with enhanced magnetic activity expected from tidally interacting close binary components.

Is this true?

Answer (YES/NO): YES